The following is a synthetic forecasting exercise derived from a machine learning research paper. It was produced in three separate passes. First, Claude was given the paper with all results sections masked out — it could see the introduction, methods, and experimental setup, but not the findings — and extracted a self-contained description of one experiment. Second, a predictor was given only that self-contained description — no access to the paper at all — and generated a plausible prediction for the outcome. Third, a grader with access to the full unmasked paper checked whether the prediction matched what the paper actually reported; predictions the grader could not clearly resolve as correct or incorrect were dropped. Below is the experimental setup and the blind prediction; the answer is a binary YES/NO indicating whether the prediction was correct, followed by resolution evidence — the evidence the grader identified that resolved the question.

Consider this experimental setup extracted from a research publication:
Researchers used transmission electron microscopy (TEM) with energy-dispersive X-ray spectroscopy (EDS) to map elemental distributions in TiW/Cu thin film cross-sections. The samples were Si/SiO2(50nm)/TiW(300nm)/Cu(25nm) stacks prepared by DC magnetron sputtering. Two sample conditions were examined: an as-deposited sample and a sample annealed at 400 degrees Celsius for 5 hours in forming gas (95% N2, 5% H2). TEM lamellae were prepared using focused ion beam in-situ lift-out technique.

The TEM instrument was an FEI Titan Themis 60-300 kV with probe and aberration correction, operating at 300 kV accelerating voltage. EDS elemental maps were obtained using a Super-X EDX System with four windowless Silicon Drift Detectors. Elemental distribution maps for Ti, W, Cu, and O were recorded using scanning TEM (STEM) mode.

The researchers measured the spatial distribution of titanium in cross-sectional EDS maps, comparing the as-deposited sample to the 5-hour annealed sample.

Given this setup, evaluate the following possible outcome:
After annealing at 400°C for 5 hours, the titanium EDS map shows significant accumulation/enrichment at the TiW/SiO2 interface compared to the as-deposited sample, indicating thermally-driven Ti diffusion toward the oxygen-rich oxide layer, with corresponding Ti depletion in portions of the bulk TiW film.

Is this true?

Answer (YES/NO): NO